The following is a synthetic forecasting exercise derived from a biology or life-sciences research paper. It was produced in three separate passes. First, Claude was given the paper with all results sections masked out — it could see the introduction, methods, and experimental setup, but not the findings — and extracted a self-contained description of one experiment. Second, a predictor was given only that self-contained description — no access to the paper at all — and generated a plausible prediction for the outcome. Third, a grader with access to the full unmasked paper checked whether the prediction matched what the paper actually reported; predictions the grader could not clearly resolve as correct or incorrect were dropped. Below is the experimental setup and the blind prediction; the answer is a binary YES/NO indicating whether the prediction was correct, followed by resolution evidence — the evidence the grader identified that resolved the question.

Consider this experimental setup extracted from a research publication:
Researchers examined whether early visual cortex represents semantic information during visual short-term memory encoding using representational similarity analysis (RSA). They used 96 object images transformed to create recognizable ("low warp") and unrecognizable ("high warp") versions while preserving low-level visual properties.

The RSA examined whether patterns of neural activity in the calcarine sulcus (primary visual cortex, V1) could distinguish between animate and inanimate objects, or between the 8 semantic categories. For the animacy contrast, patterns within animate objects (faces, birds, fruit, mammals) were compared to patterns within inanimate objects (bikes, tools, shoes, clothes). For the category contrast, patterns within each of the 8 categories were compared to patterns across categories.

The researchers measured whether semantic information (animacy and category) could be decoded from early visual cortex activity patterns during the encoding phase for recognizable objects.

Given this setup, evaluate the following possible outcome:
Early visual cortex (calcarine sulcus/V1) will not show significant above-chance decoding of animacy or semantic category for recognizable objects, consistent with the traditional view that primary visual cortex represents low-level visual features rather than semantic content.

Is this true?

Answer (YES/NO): YES